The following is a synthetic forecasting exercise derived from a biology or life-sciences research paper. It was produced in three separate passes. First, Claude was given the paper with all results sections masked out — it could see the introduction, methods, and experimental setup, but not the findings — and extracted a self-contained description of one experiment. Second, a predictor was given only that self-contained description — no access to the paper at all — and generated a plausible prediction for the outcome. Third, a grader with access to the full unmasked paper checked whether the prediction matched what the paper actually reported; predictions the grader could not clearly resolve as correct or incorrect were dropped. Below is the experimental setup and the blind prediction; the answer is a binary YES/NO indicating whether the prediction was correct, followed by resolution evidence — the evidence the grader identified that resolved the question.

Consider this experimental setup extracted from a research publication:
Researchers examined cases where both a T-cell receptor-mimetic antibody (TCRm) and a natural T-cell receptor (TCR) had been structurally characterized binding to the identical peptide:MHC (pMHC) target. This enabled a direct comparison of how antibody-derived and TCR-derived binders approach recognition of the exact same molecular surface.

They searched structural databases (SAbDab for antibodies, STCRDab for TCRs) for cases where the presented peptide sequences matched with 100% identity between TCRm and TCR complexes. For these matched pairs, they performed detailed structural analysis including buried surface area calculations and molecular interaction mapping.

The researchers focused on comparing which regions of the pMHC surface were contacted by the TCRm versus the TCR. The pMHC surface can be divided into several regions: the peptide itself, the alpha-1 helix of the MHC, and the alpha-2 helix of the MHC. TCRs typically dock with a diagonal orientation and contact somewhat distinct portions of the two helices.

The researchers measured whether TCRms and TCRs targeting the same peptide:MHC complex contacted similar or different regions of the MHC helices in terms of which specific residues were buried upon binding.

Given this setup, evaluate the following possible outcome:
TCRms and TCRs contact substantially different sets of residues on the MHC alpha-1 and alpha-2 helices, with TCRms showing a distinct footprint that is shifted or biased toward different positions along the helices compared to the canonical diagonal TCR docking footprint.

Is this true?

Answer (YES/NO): YES